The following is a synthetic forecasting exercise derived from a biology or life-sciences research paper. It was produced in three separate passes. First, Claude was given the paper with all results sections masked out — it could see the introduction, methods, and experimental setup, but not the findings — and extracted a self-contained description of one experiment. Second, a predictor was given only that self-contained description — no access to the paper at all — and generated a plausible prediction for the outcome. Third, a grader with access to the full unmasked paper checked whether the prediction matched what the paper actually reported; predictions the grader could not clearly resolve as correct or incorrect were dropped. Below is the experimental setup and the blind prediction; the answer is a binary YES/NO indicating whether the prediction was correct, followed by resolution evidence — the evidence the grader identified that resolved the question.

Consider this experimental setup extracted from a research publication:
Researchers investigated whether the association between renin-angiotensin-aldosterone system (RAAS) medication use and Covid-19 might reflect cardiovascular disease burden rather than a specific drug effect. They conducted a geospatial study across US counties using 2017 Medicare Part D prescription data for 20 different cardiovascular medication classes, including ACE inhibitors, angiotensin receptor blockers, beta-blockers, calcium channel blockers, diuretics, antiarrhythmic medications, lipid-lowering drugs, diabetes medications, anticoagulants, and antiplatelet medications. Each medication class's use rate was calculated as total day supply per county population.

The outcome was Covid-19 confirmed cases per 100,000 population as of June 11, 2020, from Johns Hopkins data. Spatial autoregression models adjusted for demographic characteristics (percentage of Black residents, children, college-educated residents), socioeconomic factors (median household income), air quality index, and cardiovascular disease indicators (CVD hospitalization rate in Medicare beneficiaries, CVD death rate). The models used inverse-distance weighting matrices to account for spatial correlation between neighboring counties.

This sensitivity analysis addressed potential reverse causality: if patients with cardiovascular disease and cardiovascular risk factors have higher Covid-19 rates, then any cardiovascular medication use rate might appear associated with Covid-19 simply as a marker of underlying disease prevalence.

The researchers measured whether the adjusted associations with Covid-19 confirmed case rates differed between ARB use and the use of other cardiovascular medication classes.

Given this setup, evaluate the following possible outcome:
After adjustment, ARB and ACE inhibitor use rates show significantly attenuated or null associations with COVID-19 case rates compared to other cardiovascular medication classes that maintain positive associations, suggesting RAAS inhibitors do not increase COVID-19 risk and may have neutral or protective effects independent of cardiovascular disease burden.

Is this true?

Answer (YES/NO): NO